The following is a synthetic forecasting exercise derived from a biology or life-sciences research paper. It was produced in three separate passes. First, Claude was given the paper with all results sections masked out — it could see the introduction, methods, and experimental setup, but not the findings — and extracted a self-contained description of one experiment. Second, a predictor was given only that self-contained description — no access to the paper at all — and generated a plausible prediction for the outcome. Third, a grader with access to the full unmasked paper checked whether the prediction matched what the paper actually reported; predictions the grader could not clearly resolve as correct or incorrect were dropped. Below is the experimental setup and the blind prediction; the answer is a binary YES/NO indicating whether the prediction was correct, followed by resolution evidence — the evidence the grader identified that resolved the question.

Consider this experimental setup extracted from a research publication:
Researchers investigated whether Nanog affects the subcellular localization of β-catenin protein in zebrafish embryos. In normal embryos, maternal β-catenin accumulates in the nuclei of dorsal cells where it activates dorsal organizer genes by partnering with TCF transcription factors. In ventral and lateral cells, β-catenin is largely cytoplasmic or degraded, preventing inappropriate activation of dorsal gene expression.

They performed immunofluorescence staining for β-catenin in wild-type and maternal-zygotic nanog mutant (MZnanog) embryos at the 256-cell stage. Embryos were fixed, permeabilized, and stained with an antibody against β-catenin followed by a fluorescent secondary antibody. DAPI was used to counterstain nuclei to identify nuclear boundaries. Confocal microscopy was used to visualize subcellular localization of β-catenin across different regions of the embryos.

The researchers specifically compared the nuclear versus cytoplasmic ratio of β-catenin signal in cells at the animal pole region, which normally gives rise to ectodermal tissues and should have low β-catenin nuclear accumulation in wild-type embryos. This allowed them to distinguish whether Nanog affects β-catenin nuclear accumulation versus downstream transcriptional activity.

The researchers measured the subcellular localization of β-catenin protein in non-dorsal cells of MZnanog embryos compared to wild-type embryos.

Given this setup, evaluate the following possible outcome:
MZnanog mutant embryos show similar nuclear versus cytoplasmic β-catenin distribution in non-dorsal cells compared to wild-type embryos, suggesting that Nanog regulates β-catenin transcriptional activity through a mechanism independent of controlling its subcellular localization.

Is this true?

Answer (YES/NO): YES